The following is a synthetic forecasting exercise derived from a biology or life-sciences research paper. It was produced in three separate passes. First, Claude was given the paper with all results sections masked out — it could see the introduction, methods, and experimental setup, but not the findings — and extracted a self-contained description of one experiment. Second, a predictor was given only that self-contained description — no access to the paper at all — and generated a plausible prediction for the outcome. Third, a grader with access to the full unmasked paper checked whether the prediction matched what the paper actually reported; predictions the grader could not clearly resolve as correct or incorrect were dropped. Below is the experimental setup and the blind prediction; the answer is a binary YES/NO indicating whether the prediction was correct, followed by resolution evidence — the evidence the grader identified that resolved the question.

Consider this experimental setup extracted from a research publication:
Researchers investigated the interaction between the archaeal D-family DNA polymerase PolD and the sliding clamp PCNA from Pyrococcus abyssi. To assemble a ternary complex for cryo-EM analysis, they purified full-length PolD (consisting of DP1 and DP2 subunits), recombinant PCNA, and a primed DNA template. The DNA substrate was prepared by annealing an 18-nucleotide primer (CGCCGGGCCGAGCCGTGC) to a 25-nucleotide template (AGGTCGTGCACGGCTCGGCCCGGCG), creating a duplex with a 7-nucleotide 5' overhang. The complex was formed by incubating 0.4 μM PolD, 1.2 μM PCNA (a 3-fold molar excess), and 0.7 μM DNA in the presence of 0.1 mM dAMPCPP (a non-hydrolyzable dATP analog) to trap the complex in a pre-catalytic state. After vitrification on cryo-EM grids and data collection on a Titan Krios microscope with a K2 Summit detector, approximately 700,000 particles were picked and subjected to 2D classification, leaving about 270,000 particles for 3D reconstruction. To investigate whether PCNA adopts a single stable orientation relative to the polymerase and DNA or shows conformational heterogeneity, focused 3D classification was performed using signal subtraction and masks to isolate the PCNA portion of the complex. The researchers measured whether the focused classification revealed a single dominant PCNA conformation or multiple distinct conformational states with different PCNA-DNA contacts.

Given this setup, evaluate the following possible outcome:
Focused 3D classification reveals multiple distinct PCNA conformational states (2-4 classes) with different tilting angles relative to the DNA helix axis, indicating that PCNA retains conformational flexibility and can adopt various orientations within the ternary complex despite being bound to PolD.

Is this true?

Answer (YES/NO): NO